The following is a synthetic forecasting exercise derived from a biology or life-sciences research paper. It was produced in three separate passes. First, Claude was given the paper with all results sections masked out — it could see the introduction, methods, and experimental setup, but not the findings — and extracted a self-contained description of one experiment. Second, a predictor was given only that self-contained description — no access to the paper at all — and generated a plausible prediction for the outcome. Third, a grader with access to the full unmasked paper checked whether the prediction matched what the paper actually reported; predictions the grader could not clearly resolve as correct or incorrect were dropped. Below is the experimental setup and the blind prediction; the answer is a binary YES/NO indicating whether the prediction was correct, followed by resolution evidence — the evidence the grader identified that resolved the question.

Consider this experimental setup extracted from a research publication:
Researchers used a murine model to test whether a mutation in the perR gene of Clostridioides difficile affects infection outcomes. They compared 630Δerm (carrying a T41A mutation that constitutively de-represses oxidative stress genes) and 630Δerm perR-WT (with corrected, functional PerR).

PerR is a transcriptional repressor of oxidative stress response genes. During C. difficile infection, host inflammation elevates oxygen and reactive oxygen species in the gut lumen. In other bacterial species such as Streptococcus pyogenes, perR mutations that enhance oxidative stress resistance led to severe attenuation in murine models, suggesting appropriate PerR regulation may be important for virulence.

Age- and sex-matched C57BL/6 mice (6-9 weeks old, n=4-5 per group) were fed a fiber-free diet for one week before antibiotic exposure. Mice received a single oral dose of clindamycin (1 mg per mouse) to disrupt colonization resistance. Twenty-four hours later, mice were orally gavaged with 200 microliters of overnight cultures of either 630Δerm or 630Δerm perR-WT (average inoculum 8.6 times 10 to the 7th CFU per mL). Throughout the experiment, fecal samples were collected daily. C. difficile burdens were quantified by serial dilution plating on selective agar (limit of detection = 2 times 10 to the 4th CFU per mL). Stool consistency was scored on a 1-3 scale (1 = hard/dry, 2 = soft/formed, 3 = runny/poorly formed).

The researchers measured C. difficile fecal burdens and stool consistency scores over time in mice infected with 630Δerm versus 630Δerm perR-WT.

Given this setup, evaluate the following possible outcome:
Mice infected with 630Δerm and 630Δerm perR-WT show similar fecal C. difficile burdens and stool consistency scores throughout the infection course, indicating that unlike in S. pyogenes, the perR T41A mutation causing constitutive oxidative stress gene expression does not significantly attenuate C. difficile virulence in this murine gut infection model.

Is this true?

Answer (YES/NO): YES